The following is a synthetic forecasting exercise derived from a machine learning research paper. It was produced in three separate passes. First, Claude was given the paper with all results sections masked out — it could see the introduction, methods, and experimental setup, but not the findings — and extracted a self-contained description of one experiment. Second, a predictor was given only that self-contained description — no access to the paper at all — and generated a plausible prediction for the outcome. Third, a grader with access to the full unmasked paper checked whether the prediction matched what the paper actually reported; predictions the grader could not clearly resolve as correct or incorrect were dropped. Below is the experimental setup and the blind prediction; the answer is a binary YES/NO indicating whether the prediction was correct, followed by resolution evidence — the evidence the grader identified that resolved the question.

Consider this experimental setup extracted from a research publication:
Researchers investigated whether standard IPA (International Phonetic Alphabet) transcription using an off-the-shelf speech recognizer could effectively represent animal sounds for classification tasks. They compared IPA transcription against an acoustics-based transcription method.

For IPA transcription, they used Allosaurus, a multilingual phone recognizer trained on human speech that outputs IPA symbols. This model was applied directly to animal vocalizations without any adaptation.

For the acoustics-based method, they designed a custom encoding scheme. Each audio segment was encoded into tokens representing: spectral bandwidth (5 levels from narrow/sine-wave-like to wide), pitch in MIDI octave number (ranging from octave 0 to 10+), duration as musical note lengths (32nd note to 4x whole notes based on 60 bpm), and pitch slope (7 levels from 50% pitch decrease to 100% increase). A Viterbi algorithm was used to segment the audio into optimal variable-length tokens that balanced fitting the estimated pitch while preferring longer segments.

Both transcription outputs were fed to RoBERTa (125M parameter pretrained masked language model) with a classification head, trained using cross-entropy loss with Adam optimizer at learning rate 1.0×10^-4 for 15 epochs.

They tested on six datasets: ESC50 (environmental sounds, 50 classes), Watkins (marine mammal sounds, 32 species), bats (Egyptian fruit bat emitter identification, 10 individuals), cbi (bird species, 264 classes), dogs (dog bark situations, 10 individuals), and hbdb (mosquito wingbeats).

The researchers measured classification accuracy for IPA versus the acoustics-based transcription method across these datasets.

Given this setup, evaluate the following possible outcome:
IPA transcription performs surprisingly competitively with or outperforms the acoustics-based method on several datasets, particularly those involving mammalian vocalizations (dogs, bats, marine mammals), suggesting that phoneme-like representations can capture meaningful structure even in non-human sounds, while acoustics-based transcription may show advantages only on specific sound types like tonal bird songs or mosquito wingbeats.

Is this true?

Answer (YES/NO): NO